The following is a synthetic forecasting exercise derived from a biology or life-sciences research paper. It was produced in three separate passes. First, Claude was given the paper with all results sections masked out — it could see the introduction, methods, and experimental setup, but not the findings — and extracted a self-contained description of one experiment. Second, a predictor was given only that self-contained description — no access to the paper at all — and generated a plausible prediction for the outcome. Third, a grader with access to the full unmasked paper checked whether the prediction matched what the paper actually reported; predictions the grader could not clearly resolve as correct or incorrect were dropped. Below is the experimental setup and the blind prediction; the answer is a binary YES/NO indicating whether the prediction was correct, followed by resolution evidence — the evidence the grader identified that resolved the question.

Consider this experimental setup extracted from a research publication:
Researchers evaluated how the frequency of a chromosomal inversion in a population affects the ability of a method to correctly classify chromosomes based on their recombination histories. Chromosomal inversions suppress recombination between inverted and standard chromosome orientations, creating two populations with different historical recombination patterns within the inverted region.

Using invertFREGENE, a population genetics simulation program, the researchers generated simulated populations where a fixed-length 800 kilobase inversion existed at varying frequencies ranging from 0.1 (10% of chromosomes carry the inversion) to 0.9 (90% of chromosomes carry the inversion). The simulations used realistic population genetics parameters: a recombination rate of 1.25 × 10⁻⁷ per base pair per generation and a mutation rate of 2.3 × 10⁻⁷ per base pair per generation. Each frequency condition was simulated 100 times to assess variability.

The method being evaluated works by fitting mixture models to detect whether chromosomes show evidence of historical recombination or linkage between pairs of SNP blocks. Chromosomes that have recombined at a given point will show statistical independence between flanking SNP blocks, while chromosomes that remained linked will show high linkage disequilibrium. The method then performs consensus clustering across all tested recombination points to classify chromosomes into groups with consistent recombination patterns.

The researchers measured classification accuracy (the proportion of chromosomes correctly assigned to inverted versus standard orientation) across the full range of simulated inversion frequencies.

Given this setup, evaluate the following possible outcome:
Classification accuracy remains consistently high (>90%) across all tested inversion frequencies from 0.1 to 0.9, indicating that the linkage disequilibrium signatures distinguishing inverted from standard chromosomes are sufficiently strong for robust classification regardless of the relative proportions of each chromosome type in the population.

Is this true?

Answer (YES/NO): NO